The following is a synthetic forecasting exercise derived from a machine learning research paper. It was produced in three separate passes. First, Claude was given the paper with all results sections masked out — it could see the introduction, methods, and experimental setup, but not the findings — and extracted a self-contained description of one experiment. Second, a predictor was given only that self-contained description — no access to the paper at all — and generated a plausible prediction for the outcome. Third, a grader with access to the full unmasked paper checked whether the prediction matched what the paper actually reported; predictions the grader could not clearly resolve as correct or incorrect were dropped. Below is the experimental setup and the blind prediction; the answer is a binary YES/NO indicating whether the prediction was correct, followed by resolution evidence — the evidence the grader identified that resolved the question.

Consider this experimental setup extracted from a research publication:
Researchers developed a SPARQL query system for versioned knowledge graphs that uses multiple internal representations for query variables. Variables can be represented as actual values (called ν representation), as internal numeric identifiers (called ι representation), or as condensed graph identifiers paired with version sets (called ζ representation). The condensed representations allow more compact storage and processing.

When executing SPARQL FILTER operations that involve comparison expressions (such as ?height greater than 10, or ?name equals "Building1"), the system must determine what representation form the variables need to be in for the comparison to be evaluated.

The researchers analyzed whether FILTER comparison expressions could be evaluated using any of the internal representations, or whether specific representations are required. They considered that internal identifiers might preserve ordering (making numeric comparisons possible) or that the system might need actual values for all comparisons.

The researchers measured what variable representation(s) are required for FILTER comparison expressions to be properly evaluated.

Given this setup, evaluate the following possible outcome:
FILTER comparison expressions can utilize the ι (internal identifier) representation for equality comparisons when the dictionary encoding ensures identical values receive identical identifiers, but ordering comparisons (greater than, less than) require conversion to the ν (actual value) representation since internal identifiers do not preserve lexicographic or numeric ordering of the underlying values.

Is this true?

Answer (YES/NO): NO